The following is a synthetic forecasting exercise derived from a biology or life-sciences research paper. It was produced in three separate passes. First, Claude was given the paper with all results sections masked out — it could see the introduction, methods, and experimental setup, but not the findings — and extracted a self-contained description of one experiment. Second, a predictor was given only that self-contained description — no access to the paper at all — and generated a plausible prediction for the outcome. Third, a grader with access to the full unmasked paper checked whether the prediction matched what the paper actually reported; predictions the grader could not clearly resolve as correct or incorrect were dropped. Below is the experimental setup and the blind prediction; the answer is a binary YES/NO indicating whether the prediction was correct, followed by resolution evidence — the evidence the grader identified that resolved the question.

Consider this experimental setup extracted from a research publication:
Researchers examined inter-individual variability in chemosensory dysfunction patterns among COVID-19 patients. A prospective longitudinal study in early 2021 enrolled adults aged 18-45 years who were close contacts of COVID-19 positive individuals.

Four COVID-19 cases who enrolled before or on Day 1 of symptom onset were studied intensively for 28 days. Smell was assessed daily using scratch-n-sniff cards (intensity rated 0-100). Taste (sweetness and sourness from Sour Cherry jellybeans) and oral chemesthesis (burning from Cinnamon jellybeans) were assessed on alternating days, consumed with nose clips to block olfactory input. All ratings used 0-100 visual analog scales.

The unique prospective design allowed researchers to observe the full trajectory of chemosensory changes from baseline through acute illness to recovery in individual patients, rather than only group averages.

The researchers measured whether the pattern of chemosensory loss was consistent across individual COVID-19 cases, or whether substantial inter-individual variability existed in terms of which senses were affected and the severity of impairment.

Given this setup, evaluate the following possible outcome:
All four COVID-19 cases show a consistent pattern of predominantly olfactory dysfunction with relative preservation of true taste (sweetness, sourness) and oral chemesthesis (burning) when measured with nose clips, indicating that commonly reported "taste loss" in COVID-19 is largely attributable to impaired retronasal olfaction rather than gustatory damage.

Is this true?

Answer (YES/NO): NO